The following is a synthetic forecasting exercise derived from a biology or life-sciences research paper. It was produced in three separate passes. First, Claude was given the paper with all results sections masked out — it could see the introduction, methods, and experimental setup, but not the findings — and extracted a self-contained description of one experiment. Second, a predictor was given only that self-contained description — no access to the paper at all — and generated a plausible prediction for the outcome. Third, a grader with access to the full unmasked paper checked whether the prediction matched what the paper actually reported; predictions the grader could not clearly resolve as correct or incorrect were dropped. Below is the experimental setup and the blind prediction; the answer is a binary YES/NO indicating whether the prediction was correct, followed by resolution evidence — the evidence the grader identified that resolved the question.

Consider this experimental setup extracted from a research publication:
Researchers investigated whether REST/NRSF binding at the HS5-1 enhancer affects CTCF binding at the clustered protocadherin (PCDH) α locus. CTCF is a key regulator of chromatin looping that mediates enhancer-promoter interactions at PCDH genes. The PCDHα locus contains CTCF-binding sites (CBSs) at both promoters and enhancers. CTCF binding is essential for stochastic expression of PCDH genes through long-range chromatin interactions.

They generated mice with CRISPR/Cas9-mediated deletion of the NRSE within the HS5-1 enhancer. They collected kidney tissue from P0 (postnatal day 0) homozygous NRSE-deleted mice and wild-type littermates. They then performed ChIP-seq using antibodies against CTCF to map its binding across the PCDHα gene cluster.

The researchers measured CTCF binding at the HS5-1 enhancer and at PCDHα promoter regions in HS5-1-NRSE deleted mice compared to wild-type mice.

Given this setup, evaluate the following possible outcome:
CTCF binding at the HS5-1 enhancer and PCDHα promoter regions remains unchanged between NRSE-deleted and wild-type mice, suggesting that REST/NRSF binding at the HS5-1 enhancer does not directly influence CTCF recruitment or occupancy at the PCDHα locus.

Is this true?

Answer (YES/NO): NO